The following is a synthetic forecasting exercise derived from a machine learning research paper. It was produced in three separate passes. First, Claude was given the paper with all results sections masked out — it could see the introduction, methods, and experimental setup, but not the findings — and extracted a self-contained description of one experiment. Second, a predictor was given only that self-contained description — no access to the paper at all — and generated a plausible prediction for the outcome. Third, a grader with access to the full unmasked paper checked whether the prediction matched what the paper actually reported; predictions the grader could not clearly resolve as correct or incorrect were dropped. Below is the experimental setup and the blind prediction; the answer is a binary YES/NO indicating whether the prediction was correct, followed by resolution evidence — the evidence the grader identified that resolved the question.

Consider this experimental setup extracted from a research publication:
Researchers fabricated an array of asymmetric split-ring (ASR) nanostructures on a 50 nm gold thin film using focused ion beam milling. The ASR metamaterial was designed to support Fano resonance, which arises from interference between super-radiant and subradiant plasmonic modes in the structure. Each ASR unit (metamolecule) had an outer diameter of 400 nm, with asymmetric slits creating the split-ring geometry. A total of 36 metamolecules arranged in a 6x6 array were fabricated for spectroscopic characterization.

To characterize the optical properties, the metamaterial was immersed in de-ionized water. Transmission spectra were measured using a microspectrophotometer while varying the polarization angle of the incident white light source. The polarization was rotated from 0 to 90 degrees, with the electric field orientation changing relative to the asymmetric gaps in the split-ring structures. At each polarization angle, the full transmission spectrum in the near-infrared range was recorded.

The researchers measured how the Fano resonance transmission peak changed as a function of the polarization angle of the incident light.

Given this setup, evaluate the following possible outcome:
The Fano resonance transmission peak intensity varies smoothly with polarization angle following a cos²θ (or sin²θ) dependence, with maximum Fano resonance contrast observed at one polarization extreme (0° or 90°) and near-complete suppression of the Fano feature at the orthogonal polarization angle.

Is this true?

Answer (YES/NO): NO